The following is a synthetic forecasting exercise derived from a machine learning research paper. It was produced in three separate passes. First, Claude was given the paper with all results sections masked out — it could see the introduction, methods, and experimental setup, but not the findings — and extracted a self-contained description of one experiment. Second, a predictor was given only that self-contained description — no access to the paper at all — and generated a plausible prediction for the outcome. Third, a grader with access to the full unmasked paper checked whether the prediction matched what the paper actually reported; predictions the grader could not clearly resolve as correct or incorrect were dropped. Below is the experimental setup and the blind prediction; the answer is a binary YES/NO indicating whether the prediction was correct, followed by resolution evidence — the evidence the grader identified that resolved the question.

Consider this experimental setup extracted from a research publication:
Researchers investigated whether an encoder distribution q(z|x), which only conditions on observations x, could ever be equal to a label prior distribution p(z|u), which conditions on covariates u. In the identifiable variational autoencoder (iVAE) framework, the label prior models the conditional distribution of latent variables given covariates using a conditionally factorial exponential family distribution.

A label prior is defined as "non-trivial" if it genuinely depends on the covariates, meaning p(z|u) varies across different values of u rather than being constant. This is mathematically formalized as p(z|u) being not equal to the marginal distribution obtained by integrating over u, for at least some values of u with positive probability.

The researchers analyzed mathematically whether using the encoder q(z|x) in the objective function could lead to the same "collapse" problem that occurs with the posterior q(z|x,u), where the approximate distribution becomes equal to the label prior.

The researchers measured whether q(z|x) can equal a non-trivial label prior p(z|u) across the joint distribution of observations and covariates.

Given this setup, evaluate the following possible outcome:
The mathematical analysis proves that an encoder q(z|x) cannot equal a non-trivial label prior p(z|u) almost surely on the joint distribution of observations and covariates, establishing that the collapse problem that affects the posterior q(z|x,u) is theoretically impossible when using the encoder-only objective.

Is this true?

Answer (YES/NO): YES